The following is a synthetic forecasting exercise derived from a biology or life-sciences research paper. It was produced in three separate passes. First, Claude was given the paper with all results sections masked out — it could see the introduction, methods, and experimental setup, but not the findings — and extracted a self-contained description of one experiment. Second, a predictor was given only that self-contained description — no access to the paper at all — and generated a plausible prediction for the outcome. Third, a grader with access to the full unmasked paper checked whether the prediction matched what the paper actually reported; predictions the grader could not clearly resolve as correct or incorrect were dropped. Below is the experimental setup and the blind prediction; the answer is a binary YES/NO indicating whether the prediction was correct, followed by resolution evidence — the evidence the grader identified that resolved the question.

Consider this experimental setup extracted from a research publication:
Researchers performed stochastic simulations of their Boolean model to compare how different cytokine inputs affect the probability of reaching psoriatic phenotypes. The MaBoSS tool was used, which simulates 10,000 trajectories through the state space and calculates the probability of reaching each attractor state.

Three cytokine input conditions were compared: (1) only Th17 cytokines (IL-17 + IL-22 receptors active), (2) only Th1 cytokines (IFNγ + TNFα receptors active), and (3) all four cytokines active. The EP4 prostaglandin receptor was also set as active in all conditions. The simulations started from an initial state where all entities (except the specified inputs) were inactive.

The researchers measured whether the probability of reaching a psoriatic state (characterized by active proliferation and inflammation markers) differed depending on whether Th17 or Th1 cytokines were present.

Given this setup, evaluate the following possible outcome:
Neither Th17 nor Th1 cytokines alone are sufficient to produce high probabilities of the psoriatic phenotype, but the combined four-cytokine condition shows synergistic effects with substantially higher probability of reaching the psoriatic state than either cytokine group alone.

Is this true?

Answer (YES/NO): NO